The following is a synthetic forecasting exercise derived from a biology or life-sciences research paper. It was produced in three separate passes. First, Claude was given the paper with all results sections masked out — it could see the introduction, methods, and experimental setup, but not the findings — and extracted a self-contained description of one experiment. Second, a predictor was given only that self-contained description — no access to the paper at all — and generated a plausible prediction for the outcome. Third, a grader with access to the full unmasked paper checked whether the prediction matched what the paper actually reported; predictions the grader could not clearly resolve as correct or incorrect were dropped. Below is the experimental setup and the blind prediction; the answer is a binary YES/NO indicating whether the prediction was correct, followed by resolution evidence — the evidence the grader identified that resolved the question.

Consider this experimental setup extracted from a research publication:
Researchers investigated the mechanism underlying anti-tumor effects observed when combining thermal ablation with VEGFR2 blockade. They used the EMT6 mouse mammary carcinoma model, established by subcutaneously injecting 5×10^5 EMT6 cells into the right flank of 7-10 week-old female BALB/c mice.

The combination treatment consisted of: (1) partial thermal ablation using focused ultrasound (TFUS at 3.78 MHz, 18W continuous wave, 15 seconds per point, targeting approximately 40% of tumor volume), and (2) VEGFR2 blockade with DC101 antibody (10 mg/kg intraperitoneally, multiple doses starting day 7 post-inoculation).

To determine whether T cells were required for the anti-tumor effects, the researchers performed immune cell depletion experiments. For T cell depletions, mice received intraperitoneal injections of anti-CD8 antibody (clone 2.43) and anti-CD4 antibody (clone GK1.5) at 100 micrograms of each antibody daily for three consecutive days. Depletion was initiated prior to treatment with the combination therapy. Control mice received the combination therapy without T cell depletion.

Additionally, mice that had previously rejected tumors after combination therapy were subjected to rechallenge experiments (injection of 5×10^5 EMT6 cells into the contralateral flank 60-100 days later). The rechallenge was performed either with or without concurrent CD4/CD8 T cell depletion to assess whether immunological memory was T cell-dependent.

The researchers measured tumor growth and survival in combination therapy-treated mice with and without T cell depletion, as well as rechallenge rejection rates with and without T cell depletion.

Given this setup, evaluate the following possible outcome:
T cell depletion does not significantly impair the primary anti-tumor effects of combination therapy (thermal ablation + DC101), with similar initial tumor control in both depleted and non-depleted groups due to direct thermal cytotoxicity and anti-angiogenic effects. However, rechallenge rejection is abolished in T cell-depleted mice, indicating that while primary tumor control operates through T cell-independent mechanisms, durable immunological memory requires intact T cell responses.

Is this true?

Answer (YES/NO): NO